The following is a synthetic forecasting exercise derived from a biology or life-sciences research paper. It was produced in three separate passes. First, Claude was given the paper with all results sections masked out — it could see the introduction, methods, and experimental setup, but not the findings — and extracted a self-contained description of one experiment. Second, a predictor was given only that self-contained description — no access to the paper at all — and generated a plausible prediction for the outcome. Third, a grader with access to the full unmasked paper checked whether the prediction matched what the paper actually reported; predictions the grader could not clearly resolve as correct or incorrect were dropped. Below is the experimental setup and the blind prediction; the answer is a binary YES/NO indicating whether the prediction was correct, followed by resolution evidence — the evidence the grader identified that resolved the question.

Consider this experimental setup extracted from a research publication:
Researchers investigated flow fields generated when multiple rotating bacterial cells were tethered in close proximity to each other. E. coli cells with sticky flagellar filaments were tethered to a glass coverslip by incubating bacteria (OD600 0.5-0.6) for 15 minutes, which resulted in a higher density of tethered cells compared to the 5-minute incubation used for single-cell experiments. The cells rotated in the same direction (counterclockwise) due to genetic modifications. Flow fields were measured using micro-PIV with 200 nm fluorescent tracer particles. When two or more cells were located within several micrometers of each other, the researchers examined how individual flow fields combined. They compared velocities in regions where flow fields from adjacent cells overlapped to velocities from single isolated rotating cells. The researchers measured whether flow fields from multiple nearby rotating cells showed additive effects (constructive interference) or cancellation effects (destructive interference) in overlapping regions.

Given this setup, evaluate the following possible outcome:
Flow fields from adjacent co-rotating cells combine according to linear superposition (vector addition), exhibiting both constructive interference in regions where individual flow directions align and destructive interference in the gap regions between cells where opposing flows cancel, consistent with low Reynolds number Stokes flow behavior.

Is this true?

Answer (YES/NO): NO